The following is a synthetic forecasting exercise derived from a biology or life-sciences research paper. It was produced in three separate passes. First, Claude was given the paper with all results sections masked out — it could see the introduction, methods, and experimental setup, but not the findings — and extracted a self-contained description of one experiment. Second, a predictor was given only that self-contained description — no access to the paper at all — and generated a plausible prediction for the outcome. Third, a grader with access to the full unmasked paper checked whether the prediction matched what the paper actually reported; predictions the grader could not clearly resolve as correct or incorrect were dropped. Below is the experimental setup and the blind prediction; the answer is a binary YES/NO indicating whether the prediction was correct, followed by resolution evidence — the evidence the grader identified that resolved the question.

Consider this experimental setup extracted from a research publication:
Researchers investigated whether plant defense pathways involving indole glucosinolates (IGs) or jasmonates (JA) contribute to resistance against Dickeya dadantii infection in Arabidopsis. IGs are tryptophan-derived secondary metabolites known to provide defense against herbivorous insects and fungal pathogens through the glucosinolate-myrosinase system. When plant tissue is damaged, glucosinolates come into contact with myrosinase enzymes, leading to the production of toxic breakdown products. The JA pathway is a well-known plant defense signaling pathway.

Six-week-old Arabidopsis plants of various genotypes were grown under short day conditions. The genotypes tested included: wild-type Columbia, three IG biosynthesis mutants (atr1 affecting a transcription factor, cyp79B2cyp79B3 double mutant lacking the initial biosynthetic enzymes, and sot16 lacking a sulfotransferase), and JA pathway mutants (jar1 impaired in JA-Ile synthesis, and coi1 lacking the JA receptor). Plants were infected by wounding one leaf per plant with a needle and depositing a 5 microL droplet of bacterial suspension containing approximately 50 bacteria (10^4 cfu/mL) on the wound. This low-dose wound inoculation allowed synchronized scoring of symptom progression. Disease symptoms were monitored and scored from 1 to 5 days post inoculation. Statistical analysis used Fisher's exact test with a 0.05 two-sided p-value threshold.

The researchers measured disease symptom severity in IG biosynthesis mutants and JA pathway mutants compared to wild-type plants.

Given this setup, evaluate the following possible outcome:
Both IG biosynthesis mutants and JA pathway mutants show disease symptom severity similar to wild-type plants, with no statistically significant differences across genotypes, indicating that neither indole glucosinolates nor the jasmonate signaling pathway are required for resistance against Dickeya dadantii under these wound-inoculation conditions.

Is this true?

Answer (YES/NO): NO